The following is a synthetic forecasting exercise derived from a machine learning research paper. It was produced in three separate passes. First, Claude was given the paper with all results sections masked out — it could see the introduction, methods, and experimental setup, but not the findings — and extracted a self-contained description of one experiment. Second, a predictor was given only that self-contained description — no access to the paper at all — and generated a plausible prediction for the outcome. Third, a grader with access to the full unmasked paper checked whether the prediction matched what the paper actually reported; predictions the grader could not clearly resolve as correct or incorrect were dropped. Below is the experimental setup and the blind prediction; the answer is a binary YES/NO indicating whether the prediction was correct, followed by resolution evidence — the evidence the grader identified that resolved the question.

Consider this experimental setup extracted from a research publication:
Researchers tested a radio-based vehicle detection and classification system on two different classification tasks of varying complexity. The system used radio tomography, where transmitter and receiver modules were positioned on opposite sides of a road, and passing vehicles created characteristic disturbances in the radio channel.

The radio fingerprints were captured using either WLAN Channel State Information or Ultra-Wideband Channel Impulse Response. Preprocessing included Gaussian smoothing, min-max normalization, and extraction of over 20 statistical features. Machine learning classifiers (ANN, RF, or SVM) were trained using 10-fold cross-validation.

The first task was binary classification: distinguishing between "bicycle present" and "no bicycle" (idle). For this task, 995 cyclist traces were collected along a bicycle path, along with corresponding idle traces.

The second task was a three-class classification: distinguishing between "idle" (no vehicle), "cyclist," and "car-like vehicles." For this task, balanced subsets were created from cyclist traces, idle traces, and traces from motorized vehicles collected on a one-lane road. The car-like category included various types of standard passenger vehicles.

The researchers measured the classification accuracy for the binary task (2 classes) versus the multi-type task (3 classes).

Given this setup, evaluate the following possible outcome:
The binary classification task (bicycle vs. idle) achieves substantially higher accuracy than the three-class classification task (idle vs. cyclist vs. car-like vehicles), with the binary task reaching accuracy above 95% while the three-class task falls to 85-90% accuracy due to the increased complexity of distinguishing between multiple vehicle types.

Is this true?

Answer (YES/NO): NO